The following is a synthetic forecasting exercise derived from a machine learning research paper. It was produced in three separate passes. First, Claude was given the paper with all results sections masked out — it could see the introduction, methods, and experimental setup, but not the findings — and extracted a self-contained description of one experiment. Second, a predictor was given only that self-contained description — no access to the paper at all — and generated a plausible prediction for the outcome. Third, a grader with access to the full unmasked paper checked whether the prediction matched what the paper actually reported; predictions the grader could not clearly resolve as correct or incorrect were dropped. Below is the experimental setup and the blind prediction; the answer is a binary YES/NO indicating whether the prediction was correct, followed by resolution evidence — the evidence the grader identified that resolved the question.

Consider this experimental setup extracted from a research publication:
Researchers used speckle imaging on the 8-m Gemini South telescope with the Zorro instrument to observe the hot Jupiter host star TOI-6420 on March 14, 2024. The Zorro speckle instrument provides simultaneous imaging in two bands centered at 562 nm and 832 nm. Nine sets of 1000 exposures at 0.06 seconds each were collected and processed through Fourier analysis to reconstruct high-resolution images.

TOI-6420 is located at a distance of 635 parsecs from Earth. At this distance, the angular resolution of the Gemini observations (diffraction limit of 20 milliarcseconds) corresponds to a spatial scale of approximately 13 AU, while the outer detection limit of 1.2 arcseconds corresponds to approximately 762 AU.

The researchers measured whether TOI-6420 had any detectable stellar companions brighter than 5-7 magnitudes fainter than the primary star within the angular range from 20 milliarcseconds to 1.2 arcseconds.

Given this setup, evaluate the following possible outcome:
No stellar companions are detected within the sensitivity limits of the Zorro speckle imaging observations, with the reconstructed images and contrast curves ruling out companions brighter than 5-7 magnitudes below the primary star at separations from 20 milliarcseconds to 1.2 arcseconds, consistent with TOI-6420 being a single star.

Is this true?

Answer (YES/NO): YES